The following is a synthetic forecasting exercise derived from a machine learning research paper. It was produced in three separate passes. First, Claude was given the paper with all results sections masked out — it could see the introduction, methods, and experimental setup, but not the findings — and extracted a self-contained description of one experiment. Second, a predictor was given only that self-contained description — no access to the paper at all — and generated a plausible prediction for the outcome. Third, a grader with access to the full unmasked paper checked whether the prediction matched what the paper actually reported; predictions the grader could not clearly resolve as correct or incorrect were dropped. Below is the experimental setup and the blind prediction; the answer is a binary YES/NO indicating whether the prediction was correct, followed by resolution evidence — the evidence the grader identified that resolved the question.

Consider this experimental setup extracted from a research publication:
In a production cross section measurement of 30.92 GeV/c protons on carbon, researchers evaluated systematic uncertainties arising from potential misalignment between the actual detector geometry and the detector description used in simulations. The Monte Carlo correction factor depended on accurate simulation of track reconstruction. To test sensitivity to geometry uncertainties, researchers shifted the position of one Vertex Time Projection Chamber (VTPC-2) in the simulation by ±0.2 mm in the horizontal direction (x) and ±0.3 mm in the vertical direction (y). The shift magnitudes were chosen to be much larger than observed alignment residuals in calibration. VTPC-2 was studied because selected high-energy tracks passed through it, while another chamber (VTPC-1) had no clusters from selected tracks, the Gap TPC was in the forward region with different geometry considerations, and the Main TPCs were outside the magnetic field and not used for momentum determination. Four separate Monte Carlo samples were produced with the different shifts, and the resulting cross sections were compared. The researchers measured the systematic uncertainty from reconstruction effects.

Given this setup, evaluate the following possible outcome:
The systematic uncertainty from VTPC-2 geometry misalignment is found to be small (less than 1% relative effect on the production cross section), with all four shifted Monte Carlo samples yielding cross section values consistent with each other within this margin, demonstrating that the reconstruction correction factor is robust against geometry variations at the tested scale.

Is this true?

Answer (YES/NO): YES